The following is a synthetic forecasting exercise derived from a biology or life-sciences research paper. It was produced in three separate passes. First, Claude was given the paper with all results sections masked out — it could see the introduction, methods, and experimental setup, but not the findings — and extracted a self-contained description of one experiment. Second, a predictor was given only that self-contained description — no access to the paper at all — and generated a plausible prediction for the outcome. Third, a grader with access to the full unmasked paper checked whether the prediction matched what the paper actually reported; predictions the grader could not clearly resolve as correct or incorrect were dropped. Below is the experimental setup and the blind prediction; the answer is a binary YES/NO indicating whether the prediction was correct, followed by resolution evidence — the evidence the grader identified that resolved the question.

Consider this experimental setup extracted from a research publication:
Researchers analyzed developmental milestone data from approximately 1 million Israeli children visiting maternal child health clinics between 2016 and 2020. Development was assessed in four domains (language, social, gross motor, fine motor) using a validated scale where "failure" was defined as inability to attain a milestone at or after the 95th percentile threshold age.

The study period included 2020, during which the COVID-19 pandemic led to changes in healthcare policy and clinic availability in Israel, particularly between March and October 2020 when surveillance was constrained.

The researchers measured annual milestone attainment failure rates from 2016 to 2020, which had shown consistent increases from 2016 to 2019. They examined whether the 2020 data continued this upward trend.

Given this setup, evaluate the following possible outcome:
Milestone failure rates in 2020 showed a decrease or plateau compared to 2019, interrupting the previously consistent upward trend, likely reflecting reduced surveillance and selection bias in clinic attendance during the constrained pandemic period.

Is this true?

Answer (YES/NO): YES